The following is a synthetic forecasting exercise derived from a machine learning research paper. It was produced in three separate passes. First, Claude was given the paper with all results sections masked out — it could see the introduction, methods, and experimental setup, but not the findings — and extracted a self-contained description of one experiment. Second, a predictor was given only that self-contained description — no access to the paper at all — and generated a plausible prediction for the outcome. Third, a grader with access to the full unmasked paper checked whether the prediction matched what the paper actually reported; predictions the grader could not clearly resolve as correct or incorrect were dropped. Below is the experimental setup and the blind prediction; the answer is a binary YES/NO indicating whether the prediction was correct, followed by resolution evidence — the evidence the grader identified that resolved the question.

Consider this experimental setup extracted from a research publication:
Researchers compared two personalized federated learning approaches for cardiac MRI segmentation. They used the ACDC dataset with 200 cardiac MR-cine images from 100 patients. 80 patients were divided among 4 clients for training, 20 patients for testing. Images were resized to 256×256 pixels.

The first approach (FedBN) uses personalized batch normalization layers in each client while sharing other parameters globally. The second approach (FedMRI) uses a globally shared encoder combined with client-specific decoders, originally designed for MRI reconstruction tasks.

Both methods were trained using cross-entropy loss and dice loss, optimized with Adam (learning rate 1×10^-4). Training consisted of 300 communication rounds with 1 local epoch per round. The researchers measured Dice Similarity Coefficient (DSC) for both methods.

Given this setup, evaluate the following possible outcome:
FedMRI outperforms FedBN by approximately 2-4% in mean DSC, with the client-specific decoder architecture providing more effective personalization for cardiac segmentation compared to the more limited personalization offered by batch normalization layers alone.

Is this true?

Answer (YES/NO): NO